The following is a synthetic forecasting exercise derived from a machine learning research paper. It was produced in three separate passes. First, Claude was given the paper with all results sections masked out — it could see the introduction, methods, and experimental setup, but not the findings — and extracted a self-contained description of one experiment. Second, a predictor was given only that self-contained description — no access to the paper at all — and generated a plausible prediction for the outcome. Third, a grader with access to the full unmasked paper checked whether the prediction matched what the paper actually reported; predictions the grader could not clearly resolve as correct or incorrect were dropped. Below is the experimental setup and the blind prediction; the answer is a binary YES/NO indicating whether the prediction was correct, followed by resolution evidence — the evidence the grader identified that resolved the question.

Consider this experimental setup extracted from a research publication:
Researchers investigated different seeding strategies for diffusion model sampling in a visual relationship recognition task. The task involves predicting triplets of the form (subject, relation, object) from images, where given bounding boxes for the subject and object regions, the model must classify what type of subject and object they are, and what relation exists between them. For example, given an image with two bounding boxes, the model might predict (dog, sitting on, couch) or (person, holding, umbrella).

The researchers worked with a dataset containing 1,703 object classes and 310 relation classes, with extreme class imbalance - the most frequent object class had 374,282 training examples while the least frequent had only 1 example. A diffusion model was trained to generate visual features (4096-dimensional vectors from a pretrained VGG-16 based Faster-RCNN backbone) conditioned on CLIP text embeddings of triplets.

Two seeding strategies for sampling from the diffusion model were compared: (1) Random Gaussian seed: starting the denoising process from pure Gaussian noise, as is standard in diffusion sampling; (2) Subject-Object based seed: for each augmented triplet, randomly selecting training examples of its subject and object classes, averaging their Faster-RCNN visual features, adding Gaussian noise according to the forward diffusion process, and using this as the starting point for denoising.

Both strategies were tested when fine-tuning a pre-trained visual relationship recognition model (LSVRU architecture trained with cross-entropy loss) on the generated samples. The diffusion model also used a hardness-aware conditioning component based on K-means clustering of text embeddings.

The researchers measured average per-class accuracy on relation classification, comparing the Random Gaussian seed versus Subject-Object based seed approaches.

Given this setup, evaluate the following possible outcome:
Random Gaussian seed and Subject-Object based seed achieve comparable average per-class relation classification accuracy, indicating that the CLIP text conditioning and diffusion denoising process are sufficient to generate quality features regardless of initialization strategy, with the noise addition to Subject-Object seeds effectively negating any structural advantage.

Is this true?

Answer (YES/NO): NO